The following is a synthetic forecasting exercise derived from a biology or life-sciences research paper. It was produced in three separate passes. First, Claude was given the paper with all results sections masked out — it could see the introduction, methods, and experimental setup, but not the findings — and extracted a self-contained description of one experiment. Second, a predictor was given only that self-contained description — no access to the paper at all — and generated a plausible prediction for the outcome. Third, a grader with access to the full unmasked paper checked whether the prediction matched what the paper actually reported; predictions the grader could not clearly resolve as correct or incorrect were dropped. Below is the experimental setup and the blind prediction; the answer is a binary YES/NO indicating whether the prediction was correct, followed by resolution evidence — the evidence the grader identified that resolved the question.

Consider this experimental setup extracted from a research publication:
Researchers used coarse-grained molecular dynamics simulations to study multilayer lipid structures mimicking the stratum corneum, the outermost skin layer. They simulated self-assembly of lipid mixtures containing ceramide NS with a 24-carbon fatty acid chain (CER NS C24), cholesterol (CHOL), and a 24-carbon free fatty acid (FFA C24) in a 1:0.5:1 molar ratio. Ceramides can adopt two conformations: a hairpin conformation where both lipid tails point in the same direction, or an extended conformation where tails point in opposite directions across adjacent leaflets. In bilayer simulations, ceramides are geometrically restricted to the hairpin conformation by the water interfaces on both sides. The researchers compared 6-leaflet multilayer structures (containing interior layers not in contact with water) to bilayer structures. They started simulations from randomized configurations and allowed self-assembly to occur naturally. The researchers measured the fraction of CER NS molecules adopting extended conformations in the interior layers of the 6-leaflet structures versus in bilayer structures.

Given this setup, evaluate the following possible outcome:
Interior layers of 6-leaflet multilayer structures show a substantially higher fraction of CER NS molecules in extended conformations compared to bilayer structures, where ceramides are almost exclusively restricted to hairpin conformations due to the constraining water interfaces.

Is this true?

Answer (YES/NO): YES